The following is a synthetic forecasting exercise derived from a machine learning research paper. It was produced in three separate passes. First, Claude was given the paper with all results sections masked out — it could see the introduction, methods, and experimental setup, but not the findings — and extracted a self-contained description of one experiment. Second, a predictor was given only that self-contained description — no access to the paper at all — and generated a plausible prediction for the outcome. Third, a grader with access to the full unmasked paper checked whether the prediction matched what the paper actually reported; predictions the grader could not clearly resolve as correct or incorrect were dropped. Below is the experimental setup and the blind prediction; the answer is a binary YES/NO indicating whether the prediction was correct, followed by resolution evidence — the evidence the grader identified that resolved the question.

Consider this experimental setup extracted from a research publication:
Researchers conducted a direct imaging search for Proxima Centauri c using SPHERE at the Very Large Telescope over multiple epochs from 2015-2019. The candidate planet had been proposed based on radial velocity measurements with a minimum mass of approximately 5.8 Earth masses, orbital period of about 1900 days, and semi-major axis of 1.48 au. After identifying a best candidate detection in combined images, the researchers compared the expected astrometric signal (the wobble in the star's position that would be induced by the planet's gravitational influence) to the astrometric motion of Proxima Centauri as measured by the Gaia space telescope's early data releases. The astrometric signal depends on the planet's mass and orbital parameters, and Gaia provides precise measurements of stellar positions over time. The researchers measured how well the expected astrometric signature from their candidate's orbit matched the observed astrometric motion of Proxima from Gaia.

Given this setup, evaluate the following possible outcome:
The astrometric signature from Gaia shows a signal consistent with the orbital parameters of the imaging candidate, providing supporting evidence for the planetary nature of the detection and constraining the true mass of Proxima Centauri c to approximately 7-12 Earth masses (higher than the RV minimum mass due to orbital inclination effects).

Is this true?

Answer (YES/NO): NO